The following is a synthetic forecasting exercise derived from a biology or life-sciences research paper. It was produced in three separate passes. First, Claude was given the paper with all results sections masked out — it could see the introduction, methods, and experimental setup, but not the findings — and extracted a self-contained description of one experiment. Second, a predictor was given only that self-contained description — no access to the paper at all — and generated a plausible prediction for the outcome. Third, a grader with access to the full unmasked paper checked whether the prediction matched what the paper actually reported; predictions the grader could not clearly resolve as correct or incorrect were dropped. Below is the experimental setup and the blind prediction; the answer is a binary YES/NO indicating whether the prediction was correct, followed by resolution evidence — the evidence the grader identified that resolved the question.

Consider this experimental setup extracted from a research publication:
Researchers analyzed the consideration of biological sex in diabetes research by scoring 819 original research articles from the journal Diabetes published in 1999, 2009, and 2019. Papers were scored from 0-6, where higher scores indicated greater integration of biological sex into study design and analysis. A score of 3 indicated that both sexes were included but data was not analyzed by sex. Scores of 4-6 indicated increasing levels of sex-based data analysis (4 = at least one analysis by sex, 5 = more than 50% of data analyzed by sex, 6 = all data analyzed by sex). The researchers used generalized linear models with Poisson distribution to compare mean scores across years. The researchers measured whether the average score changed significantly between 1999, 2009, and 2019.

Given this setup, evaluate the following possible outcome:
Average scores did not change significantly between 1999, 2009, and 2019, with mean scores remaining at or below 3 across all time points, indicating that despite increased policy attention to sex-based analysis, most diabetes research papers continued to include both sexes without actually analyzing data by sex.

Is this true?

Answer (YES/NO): NO